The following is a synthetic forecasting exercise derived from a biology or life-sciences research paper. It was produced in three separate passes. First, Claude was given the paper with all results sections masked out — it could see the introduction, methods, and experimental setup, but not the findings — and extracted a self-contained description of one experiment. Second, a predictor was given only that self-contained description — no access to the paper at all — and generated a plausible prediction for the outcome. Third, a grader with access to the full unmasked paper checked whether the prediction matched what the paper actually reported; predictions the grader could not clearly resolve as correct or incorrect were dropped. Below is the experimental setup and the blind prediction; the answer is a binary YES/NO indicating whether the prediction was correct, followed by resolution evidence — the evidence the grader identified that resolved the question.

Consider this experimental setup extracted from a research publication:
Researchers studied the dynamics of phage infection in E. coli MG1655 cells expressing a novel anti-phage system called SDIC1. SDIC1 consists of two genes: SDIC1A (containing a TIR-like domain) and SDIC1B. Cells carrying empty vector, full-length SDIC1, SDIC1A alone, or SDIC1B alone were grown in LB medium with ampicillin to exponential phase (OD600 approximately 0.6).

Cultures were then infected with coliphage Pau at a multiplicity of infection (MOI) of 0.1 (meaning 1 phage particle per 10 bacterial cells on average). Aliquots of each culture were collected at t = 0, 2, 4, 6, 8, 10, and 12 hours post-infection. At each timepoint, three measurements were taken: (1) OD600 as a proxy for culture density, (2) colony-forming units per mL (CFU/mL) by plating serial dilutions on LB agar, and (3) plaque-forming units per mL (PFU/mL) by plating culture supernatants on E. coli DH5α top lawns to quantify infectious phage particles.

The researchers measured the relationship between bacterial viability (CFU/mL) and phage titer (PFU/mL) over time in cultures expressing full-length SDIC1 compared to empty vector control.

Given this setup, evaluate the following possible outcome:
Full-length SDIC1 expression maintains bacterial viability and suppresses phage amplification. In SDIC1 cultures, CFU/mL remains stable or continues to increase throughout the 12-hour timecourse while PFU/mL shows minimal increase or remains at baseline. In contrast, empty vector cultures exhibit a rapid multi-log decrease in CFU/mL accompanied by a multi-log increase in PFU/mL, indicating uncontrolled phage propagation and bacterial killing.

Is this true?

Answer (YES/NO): NO